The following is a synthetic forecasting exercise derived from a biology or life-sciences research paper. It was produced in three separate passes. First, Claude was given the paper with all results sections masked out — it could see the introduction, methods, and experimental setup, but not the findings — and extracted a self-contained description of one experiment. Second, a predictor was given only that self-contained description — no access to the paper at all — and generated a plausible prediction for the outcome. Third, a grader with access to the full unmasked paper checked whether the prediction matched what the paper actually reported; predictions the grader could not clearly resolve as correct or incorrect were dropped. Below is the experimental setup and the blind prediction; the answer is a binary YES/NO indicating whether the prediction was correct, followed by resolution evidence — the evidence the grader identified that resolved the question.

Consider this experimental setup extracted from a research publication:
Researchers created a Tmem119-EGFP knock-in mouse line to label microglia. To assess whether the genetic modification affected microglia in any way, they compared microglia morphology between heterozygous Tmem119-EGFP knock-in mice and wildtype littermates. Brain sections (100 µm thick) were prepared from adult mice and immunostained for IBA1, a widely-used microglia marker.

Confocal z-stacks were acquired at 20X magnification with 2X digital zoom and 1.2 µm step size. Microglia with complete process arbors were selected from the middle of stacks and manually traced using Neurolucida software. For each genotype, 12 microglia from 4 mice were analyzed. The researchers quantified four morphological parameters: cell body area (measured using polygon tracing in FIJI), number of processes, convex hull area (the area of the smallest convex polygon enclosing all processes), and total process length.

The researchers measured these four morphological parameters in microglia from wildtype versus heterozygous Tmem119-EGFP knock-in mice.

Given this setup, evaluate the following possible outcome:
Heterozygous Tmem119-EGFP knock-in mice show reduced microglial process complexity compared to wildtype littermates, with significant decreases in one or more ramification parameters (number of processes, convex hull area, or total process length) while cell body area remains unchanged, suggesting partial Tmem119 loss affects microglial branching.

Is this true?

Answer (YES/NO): NO